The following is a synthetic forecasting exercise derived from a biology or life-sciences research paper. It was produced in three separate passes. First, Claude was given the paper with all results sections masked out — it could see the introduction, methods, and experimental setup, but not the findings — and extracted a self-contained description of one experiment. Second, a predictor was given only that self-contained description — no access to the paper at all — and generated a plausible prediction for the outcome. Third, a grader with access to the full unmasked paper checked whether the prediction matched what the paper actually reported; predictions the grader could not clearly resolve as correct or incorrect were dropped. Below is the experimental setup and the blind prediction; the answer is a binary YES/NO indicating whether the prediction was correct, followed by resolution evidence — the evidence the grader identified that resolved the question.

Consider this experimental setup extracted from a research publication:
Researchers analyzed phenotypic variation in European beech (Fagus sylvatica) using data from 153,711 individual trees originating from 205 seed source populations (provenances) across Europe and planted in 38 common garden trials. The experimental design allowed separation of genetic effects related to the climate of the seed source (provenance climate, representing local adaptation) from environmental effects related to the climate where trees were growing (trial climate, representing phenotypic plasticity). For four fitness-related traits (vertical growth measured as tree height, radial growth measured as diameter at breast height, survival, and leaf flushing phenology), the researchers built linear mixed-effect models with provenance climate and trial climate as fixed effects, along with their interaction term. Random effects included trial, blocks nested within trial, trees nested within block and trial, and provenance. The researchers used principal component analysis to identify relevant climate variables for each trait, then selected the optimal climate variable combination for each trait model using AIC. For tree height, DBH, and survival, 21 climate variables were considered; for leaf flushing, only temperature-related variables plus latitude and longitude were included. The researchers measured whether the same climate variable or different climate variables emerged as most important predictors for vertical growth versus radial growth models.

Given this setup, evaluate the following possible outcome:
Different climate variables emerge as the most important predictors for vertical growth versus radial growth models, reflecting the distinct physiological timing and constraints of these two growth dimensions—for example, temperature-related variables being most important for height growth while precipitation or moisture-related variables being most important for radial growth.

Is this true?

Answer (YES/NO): NO